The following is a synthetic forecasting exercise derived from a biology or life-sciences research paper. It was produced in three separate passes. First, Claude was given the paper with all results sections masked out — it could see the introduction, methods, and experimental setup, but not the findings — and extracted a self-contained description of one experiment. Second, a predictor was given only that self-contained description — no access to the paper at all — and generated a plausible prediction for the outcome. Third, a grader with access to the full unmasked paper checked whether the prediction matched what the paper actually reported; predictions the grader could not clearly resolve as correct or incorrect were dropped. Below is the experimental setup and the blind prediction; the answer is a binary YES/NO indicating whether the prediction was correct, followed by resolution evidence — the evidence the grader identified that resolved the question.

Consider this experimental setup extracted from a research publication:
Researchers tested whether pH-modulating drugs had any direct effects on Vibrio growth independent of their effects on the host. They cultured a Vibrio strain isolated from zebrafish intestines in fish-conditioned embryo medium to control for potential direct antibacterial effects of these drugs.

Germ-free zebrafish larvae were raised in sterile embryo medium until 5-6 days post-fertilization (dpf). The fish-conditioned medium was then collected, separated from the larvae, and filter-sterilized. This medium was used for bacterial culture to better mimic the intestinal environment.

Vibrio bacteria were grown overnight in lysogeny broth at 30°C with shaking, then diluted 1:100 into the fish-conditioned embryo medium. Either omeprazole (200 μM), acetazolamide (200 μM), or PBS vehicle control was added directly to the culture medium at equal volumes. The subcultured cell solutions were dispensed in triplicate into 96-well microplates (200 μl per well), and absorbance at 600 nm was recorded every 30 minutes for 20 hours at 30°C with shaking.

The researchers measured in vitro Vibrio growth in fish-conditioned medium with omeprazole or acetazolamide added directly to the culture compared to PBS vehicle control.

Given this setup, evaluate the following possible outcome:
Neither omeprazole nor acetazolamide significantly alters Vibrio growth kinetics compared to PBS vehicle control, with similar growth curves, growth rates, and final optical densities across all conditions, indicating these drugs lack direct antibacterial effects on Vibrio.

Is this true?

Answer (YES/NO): YES